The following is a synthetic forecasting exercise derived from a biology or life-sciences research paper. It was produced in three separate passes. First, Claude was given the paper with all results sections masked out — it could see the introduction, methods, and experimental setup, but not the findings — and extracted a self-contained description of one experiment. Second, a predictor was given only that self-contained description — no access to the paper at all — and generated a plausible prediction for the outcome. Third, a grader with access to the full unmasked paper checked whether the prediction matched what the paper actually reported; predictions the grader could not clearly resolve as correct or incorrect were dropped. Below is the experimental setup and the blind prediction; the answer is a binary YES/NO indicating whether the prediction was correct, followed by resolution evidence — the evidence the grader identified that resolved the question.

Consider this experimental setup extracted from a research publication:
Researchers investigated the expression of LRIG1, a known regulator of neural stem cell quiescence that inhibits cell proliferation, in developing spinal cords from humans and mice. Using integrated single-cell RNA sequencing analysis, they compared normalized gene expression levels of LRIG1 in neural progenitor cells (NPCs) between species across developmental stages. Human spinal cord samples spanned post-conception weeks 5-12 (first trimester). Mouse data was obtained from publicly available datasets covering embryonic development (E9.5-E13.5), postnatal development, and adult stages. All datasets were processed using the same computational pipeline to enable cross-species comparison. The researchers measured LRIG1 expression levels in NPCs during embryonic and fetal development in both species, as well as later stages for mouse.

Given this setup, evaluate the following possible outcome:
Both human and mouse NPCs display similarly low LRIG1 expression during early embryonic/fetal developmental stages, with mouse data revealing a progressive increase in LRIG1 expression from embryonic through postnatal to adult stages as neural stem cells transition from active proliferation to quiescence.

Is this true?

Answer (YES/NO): NO